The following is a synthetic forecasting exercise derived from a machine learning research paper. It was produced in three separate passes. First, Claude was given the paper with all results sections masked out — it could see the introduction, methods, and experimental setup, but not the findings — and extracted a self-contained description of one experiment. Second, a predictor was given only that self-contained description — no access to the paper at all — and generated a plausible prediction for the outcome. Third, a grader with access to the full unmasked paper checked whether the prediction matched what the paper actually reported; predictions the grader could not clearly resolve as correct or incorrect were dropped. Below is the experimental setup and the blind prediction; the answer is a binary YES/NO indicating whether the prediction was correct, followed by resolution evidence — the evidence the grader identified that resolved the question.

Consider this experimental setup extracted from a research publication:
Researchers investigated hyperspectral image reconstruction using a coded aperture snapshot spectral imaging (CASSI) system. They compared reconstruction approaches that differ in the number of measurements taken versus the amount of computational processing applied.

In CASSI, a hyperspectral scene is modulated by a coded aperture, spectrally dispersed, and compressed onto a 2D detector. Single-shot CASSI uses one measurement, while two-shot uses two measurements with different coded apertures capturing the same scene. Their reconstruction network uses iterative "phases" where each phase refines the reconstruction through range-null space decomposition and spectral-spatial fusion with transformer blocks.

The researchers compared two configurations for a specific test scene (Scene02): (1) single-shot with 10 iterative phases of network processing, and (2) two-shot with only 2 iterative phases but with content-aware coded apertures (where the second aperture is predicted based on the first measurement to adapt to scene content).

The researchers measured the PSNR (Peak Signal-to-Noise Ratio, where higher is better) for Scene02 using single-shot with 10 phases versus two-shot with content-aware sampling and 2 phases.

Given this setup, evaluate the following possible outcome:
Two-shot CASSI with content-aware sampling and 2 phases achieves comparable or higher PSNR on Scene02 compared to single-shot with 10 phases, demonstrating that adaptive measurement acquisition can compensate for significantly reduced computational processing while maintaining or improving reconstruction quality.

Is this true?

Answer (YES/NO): YES